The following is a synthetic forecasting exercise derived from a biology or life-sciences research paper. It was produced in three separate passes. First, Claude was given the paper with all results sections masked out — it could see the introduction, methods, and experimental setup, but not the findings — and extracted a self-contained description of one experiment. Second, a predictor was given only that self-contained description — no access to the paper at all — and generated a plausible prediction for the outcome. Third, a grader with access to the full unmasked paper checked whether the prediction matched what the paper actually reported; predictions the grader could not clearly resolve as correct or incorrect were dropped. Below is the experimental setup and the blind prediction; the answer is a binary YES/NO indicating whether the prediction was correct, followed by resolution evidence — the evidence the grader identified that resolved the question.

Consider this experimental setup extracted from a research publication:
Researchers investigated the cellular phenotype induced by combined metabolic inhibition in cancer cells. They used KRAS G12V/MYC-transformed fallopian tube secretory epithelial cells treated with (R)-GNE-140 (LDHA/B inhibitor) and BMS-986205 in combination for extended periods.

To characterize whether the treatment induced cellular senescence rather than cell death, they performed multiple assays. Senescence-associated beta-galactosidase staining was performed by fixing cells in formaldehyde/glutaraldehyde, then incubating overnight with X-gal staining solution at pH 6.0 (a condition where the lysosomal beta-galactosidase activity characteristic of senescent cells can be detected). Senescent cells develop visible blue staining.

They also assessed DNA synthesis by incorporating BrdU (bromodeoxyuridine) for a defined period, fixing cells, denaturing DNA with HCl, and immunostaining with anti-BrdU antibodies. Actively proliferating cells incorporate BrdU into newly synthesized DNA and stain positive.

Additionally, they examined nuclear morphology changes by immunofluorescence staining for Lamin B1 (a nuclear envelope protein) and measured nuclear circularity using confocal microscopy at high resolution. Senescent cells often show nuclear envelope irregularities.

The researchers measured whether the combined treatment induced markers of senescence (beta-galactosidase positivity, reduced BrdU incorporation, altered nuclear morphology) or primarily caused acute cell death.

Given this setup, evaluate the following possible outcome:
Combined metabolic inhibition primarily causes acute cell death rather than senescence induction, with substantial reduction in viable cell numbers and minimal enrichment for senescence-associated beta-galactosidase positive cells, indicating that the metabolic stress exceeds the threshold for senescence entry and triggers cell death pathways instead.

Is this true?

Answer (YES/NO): NO